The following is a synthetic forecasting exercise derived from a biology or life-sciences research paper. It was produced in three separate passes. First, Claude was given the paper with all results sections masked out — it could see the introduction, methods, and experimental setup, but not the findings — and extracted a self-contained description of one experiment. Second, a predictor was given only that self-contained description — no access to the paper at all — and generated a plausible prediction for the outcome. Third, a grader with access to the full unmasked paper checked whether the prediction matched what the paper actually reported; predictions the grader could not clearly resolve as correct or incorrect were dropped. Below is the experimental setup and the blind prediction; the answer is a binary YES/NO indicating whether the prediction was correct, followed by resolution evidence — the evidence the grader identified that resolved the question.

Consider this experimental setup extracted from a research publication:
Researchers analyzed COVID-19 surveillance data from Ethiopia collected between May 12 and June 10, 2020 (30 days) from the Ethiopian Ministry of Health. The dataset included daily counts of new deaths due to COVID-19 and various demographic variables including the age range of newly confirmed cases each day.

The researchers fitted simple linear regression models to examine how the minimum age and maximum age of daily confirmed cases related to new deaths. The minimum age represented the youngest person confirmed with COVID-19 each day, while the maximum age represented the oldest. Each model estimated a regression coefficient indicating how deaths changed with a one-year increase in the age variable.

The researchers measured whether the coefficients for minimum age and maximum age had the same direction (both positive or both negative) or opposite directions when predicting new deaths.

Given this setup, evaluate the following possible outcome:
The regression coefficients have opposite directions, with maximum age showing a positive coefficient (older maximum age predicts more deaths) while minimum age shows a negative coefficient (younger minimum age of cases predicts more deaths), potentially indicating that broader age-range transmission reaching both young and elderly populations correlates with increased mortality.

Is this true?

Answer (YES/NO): YES